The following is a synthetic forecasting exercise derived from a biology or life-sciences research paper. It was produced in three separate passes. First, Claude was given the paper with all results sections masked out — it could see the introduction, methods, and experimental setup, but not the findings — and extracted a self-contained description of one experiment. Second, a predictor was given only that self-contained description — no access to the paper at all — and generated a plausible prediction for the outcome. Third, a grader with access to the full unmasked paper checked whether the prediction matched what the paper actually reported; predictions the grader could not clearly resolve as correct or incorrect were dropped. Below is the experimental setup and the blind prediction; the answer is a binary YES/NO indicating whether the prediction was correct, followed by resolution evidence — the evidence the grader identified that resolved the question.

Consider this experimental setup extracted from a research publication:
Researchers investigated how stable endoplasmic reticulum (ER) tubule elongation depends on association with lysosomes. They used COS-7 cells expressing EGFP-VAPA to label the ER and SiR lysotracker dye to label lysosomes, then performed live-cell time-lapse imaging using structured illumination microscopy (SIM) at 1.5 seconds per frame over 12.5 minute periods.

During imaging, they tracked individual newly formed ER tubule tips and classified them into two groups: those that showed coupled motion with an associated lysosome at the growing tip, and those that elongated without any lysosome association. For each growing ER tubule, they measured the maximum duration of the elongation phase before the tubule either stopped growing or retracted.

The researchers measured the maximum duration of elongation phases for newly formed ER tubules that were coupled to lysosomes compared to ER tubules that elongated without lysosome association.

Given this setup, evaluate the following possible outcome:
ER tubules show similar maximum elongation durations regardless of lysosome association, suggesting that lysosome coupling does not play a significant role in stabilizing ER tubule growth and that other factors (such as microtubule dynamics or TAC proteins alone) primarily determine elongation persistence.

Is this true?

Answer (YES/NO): NO